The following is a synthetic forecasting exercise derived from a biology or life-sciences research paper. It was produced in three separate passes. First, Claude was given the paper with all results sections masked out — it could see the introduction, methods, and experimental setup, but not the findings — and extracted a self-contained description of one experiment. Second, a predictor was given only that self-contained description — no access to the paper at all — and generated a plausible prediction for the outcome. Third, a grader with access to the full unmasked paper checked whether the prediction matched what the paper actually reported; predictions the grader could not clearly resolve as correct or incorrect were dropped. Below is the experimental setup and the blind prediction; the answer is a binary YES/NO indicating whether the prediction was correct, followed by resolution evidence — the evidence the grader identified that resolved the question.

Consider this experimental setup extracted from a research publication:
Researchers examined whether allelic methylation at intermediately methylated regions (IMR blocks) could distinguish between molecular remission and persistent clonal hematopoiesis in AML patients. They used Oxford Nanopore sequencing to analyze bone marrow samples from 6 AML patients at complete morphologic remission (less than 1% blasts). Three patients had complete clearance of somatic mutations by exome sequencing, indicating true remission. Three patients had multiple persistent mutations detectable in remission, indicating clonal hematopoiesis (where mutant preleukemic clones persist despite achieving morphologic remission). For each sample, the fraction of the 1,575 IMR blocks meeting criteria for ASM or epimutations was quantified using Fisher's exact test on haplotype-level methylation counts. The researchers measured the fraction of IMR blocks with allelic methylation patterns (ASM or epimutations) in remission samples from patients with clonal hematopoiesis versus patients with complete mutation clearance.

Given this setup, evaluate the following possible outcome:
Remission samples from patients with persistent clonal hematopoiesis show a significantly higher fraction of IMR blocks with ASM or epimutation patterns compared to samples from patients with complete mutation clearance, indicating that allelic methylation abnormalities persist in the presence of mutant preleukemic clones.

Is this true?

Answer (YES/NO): YES